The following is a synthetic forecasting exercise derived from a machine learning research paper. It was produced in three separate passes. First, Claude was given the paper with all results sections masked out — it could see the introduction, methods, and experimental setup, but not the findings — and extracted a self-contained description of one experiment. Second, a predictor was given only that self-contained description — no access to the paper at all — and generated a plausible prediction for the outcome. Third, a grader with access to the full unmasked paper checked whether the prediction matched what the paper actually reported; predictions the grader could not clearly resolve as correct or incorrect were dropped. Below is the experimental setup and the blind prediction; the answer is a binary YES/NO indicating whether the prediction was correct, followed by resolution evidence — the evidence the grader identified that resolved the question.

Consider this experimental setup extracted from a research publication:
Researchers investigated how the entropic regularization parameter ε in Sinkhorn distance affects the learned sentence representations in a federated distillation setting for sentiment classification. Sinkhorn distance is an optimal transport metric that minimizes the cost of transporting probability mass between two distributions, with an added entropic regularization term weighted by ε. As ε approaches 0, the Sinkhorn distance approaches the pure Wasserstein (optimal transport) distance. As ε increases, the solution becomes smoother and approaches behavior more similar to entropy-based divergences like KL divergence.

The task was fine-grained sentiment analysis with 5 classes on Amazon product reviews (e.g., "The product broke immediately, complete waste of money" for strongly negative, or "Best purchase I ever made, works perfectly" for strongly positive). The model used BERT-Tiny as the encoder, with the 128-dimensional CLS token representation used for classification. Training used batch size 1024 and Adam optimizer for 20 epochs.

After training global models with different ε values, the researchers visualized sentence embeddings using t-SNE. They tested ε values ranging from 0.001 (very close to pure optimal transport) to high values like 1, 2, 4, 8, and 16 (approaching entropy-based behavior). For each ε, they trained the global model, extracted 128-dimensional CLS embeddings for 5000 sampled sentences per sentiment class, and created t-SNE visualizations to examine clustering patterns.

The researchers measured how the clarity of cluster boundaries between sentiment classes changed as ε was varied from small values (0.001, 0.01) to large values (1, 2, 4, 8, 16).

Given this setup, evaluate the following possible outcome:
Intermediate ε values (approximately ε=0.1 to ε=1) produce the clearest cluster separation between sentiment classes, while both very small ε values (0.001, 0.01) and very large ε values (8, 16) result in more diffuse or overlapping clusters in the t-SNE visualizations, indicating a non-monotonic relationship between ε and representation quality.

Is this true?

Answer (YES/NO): NO